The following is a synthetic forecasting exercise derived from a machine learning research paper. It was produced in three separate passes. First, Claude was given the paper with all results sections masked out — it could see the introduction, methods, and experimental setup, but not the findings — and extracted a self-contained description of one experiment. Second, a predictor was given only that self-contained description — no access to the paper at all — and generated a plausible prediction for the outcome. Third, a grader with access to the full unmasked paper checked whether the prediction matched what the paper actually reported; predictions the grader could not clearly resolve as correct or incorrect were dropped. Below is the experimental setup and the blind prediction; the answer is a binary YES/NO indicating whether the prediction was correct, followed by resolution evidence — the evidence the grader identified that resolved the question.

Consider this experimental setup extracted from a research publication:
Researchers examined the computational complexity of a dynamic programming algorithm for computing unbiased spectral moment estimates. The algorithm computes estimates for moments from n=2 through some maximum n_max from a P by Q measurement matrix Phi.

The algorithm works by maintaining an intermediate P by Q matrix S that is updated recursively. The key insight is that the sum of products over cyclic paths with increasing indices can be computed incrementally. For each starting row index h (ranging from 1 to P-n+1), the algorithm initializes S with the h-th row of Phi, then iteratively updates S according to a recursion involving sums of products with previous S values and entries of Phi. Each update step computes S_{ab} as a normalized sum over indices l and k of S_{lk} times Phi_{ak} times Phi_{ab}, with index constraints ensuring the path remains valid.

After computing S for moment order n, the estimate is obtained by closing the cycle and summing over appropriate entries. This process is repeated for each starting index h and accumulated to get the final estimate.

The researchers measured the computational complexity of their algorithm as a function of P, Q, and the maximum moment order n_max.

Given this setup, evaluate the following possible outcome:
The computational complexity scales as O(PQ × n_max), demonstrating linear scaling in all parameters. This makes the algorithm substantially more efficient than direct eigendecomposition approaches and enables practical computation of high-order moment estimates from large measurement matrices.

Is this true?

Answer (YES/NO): NO